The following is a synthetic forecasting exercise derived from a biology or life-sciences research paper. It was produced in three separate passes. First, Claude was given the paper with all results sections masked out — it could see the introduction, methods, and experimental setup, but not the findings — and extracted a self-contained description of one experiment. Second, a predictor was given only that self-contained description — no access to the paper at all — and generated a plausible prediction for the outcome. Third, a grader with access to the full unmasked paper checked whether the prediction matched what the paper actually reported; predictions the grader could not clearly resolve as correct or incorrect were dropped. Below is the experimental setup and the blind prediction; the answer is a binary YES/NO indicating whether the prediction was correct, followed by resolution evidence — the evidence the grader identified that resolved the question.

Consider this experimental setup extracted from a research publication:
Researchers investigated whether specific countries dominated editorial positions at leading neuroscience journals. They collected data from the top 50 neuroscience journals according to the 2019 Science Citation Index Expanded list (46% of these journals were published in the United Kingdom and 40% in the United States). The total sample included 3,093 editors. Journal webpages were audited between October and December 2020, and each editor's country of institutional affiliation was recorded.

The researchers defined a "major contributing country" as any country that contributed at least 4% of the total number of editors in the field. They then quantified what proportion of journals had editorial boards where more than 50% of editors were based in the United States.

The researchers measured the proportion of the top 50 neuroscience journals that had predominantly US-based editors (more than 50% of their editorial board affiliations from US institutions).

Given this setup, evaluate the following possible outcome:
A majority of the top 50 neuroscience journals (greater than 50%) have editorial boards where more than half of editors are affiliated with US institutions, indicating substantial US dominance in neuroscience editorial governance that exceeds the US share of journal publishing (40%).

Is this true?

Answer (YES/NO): NO